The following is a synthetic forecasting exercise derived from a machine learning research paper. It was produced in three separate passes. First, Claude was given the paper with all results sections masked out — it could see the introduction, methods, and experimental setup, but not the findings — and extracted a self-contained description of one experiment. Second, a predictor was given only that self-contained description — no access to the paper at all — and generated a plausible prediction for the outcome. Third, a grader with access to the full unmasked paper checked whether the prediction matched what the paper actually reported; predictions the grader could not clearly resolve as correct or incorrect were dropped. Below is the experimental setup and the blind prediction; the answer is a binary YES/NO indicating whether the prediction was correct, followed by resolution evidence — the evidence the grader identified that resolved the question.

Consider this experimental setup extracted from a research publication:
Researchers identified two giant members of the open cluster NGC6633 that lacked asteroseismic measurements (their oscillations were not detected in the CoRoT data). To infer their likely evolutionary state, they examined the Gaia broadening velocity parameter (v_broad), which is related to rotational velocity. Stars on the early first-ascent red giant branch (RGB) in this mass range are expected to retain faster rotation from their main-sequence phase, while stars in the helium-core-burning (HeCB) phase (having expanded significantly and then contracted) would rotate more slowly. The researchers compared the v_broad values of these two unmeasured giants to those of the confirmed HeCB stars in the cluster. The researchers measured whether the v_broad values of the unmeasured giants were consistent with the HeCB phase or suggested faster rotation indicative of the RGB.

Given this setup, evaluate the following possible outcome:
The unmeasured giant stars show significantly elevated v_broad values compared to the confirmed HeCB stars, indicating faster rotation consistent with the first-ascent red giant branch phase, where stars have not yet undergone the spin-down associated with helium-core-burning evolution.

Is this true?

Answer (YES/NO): NO